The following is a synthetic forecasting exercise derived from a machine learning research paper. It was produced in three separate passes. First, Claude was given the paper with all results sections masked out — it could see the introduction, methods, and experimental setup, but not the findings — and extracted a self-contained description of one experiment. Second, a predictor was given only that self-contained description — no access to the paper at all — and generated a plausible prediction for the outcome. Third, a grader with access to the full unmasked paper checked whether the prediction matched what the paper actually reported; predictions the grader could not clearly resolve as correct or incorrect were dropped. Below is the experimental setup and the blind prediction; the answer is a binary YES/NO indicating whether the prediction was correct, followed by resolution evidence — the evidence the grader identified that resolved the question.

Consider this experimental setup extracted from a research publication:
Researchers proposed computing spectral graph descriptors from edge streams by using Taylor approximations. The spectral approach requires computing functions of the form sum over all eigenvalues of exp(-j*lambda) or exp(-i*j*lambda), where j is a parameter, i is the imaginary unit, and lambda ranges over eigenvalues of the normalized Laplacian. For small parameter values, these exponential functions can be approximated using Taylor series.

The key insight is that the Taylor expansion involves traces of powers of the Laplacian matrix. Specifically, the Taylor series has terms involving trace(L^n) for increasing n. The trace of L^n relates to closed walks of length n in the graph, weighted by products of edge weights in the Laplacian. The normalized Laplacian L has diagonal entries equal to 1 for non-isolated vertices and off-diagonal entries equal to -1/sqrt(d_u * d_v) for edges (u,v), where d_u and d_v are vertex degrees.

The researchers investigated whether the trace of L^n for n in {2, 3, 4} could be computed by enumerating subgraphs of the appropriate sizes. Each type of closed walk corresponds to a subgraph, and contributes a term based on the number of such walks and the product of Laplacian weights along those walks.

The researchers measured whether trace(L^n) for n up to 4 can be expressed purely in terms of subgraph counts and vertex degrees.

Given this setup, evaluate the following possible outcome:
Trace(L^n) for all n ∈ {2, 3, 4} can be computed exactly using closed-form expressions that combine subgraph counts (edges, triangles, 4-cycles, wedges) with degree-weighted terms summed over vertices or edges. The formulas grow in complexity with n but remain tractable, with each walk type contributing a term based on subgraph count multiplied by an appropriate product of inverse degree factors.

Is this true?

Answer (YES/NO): YES